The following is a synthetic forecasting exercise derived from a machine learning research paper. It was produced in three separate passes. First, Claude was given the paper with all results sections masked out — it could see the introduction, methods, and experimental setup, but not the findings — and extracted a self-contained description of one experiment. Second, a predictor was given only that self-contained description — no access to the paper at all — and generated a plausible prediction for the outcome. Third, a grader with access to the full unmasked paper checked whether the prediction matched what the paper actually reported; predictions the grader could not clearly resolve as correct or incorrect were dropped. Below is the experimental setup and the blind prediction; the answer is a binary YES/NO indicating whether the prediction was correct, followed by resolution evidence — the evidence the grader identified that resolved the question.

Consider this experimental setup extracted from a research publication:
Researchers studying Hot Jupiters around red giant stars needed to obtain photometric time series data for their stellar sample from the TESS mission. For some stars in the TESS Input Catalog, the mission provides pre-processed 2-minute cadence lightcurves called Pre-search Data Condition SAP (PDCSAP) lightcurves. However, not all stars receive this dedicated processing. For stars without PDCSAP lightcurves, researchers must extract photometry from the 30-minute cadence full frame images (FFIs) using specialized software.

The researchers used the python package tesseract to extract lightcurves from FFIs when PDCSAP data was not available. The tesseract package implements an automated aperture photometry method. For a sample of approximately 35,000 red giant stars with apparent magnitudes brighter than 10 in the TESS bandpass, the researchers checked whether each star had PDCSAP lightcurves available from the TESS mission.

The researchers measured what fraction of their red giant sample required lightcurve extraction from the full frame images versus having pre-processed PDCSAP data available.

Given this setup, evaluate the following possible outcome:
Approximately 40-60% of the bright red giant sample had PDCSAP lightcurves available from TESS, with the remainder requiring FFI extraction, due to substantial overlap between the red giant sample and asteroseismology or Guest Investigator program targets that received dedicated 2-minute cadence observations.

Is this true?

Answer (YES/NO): NO